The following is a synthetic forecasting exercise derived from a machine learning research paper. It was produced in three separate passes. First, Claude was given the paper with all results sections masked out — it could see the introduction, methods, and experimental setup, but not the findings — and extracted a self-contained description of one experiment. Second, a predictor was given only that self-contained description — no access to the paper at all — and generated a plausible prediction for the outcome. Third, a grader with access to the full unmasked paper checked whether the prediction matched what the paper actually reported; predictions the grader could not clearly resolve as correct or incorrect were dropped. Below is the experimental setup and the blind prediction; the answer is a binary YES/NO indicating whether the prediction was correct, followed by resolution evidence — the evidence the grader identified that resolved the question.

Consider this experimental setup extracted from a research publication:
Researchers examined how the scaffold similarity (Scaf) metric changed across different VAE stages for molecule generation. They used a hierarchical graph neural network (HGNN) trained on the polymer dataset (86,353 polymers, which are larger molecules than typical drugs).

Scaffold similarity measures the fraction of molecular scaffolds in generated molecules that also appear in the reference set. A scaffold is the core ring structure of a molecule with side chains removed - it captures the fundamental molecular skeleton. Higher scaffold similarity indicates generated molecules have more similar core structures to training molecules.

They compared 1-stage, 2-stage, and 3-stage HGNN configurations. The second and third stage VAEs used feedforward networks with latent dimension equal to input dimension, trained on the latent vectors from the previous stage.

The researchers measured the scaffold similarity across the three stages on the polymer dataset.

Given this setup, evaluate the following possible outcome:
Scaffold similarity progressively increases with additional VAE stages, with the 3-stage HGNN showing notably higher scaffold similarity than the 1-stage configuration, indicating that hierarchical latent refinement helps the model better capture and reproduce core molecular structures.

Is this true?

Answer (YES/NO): NO